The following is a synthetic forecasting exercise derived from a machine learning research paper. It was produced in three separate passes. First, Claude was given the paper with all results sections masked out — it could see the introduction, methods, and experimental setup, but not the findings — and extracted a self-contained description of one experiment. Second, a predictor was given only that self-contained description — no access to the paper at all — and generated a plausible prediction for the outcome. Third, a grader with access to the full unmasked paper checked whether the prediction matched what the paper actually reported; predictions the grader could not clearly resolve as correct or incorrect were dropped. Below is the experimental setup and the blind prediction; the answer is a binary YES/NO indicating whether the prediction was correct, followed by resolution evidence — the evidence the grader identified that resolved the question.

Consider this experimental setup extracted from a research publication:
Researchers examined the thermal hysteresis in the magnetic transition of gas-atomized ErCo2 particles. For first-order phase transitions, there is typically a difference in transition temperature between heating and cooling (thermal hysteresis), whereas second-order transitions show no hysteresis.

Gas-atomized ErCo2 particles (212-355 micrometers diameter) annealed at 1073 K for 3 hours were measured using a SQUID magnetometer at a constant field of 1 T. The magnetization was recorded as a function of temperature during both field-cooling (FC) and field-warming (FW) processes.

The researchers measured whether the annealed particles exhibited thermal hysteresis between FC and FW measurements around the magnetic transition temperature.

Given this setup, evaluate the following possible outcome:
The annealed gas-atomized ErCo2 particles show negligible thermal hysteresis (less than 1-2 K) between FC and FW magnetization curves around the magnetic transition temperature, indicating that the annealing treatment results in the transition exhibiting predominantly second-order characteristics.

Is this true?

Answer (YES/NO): NO